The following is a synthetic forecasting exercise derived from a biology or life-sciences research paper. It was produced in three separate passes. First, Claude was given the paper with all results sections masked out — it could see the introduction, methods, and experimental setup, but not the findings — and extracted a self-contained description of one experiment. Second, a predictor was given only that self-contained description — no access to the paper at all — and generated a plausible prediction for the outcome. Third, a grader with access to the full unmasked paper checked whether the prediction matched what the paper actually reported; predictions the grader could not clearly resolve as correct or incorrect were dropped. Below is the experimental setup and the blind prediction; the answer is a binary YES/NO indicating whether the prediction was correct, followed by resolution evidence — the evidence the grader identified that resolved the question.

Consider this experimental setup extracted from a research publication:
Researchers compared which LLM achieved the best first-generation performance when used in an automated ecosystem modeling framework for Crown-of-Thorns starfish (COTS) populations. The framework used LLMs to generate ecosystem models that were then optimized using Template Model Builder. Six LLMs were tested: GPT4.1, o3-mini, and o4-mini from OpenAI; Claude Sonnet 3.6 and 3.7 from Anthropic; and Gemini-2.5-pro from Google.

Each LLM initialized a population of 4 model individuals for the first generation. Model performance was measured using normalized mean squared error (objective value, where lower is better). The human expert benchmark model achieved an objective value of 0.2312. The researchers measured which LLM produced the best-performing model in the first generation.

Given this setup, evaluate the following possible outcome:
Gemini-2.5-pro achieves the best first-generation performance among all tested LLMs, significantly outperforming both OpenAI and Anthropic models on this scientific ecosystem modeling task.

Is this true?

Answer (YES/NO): NO